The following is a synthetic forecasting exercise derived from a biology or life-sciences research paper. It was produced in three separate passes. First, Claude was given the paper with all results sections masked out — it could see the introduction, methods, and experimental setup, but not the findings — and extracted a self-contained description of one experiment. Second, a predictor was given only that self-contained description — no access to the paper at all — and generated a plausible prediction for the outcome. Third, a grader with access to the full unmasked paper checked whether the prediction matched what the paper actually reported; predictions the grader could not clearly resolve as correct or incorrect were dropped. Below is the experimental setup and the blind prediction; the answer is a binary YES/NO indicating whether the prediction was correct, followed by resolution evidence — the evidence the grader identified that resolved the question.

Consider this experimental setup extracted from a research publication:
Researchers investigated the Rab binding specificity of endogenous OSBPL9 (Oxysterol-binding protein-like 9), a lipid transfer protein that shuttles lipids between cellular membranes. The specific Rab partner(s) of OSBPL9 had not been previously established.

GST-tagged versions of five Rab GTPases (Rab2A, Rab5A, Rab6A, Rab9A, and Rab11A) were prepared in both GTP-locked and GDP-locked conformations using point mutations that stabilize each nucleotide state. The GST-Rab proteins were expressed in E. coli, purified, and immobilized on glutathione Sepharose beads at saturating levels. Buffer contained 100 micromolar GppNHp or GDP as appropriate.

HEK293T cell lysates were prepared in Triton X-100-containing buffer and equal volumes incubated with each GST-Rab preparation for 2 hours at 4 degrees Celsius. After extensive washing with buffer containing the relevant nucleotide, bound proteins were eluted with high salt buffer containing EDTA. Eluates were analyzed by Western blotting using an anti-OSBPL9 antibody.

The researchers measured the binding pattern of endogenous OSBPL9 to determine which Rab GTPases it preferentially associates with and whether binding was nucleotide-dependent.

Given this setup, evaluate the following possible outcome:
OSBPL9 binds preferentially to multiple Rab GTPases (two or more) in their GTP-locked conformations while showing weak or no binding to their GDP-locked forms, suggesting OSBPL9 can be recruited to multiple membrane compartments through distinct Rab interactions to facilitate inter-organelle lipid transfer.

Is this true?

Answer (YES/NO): NO